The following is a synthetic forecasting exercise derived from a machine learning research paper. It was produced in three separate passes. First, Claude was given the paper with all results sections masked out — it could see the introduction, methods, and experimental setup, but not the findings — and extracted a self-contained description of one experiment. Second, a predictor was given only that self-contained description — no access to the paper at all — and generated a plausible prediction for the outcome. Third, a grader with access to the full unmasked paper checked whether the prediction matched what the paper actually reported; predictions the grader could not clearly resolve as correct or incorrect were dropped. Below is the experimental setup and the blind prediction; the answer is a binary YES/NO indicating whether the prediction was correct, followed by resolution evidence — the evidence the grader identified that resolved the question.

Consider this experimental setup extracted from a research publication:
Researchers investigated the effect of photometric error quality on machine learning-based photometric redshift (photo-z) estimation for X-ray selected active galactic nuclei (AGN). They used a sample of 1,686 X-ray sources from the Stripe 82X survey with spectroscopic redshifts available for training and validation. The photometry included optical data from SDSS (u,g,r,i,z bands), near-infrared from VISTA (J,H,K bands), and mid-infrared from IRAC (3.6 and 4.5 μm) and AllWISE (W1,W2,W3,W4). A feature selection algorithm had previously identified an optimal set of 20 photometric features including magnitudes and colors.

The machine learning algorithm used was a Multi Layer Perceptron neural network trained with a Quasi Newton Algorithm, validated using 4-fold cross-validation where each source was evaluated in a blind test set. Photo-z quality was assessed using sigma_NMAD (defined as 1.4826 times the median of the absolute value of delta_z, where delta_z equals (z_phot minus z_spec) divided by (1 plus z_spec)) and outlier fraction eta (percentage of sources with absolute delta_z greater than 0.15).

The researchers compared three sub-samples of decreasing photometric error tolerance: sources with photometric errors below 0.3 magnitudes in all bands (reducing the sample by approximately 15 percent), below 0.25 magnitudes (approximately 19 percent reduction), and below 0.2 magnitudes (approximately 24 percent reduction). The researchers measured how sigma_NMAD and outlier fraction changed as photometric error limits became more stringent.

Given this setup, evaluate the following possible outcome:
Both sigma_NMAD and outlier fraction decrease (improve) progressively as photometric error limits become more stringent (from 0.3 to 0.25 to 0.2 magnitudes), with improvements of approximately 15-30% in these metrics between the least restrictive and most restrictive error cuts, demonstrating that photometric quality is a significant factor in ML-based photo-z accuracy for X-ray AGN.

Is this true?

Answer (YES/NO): NO